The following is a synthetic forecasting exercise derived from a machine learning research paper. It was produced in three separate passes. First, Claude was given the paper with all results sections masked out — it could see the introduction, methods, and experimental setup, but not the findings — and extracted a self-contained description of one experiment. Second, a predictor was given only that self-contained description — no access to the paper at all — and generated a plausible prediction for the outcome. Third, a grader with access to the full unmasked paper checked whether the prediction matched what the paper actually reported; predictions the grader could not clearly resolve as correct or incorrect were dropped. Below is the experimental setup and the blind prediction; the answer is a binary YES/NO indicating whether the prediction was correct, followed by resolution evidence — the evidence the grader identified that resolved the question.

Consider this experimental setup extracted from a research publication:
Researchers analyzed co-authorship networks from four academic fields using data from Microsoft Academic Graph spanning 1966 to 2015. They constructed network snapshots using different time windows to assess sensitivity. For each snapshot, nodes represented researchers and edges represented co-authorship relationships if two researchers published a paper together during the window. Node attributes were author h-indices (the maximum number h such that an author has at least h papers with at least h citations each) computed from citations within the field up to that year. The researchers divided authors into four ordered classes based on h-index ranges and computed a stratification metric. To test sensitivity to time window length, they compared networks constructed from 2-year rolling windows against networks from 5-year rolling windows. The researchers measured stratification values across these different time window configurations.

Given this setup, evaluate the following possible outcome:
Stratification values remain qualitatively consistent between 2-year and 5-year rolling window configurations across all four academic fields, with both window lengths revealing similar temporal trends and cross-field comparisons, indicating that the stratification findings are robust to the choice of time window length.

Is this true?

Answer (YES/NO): YES